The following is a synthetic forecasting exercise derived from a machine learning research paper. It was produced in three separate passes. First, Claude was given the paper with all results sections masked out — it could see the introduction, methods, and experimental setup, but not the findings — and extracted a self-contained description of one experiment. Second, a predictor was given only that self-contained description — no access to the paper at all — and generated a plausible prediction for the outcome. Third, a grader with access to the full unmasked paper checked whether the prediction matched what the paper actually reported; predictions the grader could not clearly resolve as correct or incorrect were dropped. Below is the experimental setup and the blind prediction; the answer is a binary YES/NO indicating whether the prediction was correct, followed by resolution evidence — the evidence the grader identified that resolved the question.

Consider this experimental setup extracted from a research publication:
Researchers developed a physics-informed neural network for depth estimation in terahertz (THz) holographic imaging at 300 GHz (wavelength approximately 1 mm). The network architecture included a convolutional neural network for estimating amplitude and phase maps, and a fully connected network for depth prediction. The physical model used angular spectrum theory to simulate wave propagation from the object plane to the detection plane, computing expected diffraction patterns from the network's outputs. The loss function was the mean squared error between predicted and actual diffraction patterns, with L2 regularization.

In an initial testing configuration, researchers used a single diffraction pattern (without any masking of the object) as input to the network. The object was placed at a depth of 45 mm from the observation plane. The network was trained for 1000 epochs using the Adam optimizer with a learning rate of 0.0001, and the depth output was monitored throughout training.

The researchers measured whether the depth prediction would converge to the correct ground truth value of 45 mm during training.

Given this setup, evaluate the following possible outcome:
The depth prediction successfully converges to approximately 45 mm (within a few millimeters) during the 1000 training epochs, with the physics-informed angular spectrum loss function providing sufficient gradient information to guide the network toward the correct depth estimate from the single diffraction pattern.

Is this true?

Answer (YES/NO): NO